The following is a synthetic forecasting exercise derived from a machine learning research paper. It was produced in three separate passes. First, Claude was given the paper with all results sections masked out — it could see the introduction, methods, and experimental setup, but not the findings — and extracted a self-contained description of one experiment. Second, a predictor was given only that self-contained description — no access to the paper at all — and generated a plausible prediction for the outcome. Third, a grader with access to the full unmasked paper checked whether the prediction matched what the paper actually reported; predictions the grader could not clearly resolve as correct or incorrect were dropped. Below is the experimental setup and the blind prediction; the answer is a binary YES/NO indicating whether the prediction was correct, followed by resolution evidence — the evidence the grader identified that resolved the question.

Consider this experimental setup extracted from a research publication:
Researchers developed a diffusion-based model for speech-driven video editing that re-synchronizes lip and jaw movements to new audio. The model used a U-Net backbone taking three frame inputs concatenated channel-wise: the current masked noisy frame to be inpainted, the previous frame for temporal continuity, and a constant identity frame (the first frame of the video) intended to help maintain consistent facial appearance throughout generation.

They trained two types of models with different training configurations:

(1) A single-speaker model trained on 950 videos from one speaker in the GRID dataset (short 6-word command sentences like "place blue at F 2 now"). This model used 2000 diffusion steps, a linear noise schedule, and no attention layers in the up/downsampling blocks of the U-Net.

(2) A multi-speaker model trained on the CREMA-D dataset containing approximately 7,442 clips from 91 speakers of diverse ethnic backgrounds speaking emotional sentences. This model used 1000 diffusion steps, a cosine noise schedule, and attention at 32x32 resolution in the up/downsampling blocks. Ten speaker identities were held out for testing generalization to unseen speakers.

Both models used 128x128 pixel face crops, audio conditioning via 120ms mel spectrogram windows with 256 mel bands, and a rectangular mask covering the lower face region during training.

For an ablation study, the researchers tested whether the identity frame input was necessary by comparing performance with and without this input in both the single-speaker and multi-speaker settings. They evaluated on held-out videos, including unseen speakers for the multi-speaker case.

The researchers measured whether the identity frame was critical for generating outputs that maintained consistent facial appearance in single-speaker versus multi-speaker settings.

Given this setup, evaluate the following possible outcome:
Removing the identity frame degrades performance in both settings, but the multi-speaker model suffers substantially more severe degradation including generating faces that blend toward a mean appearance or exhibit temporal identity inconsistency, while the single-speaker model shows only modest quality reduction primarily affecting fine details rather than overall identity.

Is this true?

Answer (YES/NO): NO